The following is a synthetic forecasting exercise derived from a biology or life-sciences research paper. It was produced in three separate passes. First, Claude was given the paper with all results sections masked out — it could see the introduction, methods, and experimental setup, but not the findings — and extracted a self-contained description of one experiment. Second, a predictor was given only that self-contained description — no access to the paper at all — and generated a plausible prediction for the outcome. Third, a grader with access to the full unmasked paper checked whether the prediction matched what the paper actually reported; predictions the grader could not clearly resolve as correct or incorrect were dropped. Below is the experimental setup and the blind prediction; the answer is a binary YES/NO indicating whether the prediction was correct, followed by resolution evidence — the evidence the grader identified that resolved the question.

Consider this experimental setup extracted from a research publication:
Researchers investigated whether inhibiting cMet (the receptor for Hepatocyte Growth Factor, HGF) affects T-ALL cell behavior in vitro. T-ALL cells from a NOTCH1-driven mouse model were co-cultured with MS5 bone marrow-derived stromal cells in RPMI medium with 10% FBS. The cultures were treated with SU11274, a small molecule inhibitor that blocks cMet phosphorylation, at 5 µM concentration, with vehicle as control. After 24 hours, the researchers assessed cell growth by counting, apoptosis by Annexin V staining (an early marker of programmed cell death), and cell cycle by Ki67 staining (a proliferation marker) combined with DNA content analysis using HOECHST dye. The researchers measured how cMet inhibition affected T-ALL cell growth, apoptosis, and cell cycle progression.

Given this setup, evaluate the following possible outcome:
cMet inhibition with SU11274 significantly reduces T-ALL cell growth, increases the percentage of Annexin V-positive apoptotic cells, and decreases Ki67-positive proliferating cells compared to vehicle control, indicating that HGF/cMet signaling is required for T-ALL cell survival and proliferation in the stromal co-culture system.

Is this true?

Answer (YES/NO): NO